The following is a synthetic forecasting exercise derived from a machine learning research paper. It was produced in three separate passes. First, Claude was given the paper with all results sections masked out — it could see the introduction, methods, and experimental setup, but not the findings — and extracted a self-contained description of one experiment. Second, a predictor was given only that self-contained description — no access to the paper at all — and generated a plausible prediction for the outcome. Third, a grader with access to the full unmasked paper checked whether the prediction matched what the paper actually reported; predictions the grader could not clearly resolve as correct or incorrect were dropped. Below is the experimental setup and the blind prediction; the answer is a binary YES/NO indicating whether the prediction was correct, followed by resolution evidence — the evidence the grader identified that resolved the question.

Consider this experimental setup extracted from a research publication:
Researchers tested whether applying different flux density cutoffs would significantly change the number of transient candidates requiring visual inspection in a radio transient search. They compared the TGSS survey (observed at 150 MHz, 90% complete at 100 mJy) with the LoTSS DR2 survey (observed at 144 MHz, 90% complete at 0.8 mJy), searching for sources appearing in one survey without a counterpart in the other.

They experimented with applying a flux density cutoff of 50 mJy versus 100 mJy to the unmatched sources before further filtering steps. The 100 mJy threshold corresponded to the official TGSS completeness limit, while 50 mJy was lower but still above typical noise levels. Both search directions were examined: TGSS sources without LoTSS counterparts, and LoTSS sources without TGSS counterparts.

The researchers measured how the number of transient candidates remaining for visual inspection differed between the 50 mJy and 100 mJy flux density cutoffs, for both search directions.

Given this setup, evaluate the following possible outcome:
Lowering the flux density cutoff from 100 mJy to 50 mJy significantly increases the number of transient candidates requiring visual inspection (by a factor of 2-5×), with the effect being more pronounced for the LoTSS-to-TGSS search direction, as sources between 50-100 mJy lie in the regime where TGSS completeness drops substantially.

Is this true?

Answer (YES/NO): NO